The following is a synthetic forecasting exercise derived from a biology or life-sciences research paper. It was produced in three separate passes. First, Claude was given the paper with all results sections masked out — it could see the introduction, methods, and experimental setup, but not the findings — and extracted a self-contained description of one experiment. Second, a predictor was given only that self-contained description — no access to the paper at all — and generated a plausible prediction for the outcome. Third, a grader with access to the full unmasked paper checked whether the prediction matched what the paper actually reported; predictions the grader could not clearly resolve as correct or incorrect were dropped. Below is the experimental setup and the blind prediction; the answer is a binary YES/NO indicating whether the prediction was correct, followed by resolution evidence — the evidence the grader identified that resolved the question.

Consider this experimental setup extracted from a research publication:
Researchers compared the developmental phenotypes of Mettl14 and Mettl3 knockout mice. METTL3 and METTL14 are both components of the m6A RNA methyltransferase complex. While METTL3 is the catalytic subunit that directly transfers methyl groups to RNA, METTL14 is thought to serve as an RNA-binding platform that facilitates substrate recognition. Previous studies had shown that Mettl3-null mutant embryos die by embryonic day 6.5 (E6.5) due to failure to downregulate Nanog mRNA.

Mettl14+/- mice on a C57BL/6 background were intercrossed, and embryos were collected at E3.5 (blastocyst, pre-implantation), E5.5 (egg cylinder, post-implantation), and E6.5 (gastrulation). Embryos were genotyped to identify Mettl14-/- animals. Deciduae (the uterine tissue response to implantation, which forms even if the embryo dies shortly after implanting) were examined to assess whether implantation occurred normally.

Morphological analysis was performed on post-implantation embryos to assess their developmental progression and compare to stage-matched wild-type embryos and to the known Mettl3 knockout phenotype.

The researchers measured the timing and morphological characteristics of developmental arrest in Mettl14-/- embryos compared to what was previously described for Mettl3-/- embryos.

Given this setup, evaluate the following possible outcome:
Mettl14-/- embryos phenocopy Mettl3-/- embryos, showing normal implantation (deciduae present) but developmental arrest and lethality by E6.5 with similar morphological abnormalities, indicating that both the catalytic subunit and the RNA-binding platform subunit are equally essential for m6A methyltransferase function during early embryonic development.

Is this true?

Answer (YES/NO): NO